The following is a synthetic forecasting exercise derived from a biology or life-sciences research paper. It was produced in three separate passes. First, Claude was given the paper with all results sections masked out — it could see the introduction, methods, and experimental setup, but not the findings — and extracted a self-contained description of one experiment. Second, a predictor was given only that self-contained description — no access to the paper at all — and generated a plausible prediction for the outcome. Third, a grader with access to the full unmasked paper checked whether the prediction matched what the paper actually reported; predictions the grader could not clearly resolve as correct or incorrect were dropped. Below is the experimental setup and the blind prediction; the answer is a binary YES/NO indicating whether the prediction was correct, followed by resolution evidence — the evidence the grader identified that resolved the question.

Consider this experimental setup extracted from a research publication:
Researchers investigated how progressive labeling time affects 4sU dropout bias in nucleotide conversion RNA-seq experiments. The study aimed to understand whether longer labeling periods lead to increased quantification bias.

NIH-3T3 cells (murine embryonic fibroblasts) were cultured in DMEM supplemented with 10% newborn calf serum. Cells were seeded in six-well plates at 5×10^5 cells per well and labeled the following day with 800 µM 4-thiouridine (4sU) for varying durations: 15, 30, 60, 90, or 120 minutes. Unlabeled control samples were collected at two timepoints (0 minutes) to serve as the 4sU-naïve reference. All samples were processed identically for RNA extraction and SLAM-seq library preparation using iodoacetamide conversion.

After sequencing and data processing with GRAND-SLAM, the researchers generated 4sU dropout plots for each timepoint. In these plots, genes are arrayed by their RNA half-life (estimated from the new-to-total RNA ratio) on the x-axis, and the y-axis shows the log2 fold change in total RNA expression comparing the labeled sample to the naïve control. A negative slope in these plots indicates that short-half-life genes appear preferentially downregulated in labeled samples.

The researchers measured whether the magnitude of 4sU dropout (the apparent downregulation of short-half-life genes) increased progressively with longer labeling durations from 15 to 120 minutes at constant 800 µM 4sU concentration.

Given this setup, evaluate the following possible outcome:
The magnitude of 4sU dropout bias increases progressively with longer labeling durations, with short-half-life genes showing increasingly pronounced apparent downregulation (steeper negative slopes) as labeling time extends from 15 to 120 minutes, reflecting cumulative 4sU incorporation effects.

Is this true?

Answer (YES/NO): NO